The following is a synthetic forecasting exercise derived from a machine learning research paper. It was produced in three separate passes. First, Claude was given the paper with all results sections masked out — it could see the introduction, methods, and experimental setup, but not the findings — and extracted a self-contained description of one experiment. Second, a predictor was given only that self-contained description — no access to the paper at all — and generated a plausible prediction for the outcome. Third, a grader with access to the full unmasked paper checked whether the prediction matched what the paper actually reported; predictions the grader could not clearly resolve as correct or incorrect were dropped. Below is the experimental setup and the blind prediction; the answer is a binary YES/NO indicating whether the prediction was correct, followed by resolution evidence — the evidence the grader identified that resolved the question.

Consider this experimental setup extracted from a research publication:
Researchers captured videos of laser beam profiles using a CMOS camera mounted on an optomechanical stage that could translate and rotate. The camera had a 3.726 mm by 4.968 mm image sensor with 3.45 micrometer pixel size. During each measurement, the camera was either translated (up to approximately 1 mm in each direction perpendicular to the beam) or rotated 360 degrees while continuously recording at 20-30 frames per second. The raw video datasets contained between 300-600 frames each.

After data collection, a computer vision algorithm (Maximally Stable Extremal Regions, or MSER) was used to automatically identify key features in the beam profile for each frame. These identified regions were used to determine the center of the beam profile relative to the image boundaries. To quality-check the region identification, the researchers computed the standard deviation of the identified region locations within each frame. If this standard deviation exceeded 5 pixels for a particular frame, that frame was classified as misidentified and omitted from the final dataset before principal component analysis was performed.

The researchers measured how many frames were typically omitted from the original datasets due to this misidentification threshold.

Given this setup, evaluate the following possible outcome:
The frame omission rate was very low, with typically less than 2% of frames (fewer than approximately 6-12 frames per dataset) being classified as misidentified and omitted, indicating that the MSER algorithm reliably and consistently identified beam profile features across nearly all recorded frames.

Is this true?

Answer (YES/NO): NO